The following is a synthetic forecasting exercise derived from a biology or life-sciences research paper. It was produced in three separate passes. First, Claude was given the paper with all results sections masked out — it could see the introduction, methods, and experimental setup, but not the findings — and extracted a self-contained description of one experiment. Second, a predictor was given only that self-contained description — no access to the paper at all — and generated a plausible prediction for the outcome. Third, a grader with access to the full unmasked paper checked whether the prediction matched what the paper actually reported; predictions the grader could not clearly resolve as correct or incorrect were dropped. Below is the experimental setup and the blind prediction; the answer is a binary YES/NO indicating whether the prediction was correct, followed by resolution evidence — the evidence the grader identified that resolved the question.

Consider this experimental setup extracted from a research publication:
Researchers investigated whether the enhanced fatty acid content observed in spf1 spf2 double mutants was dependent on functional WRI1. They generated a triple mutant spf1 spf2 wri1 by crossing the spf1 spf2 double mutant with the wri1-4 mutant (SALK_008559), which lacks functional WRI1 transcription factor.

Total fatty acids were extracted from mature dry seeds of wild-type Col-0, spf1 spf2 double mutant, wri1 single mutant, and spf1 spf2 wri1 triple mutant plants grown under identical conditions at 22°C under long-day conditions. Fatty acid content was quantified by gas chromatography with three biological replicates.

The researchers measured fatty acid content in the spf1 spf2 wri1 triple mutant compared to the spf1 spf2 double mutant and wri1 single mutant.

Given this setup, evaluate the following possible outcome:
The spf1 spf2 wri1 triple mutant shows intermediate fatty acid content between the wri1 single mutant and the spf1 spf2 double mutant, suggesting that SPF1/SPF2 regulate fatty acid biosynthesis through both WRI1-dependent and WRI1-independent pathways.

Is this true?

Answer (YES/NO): NO